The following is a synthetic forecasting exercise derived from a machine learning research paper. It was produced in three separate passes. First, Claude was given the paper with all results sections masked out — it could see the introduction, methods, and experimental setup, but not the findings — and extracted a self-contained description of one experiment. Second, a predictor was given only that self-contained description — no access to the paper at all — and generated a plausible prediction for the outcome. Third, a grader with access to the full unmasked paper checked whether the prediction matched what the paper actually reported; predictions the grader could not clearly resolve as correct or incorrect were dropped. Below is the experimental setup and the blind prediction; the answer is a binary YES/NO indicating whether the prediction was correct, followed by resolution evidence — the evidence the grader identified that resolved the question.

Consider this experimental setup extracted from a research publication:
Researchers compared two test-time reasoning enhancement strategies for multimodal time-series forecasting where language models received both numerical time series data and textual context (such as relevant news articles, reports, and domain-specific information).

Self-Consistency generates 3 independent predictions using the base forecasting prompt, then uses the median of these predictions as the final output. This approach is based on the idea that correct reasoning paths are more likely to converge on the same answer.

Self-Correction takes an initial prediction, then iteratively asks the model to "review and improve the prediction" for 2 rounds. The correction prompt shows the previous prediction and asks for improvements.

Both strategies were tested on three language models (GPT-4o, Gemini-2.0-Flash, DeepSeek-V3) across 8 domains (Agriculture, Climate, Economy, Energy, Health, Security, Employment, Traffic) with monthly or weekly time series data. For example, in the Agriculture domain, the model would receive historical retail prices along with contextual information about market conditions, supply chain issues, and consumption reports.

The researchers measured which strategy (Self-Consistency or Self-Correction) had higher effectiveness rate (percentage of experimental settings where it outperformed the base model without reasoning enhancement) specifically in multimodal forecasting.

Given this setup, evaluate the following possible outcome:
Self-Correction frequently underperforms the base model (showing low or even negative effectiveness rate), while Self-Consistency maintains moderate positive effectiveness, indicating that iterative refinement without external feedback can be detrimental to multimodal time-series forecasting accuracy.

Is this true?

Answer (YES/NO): NO